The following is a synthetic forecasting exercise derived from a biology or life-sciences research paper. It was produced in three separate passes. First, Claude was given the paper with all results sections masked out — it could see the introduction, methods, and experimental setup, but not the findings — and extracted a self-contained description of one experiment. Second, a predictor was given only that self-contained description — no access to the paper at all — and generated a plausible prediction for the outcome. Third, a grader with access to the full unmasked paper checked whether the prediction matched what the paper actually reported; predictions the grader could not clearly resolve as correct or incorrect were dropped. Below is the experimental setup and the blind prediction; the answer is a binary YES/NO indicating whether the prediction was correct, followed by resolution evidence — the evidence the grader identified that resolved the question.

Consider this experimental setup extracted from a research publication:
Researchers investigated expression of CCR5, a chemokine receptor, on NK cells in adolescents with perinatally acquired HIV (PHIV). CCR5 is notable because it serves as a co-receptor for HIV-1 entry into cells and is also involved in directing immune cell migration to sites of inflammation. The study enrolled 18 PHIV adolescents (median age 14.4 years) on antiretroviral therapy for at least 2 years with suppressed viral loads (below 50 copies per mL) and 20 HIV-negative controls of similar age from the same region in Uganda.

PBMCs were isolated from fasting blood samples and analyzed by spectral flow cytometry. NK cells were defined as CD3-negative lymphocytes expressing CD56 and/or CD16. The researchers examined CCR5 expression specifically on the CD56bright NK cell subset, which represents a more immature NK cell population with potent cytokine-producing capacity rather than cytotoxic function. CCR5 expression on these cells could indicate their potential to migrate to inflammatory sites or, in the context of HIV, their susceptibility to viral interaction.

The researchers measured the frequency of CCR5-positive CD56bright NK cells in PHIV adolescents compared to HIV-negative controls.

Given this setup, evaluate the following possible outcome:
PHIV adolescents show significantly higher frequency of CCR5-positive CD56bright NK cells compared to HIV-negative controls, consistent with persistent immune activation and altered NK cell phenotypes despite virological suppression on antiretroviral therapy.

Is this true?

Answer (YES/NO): NO